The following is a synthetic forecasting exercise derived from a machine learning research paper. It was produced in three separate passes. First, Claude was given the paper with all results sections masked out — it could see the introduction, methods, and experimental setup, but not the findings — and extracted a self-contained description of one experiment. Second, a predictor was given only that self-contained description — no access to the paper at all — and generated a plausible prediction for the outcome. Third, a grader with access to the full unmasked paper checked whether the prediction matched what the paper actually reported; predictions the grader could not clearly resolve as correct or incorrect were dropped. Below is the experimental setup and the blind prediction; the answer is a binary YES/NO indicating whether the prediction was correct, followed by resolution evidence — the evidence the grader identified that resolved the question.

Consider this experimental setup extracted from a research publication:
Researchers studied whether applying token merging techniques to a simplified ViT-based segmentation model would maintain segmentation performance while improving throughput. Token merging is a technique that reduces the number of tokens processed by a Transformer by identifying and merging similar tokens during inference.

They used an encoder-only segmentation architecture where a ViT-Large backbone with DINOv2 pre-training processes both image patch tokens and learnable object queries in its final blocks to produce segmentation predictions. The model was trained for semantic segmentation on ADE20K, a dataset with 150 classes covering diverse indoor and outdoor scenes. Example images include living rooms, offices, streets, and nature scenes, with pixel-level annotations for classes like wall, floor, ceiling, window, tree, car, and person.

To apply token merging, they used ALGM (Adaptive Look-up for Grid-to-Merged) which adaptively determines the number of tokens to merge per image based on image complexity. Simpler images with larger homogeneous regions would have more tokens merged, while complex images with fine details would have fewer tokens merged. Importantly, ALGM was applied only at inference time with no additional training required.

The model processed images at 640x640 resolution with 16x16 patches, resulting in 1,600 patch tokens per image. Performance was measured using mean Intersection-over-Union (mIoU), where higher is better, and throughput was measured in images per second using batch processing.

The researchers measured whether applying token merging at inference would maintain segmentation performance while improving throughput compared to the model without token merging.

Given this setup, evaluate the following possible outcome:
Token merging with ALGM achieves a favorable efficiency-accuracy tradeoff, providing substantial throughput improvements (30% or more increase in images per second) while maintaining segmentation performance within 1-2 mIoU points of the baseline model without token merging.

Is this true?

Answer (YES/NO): YES